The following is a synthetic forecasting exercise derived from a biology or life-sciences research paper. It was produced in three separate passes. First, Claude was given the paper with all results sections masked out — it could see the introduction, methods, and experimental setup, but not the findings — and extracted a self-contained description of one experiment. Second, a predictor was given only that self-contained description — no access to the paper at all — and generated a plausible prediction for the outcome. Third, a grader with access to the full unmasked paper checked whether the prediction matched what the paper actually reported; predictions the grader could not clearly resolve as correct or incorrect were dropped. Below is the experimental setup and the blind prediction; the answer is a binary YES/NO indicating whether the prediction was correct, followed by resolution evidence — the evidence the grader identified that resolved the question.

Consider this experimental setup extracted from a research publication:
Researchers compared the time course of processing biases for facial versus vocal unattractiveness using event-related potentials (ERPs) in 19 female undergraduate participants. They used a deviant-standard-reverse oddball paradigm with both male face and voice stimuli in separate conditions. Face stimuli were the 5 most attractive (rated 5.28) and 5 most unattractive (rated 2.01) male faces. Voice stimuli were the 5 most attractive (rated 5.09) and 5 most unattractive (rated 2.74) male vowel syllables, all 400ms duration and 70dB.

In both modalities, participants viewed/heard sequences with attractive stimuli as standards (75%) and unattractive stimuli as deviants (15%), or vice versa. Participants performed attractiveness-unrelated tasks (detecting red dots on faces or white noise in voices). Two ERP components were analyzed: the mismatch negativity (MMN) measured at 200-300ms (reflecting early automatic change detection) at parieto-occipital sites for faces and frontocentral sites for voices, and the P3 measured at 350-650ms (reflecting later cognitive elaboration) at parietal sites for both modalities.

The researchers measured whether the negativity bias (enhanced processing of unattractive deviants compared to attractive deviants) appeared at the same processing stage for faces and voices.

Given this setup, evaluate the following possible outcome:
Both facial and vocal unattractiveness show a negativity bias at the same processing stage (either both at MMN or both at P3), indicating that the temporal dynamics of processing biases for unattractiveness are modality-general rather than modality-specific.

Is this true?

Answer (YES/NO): NO